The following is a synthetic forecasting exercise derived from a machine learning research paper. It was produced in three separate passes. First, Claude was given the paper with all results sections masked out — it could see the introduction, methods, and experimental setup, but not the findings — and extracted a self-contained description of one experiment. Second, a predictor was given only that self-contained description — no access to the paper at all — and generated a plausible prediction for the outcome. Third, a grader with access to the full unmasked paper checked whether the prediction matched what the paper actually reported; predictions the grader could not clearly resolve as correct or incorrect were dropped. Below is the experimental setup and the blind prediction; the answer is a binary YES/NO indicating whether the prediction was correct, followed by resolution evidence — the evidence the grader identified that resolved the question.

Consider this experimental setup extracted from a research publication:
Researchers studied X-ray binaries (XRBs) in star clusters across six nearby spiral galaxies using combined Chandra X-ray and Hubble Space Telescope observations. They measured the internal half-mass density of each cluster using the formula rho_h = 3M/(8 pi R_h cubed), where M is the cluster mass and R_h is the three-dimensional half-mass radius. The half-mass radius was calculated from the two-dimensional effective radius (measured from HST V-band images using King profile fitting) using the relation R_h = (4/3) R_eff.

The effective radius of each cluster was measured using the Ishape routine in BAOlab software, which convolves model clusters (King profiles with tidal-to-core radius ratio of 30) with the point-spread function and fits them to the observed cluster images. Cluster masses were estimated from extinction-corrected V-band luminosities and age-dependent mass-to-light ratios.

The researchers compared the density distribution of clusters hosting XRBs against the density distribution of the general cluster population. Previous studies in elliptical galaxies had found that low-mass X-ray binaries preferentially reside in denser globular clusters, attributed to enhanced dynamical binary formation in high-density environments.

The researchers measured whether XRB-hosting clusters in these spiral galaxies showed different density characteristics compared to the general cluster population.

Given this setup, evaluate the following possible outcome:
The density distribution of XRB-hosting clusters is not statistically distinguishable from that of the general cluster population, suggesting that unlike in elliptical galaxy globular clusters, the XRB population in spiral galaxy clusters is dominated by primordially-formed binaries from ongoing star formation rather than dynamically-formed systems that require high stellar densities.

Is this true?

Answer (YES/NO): NO